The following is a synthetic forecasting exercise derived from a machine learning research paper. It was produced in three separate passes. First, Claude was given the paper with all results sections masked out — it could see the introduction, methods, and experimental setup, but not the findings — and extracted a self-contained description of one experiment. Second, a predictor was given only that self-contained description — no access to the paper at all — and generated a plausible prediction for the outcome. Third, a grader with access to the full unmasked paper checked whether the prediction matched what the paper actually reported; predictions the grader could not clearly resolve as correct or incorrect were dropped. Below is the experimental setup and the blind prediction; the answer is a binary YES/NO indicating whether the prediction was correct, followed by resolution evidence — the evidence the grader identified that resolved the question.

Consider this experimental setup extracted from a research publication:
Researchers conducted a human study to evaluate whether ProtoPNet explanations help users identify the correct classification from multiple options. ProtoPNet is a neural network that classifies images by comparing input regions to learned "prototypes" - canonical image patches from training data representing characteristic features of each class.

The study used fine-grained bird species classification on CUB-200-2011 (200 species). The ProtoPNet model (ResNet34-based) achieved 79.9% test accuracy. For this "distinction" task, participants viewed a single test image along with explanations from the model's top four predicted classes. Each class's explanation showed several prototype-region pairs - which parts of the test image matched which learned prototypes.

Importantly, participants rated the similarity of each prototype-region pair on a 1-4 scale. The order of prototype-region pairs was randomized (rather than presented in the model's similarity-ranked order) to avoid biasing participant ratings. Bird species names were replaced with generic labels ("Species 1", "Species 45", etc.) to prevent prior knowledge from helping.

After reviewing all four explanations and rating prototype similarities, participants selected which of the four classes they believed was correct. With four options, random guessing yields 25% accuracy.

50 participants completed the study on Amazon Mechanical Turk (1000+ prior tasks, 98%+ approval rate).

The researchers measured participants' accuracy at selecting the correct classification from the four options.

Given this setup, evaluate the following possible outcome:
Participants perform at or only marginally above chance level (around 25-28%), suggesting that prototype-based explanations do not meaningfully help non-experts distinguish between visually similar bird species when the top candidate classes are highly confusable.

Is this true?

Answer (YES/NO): NO